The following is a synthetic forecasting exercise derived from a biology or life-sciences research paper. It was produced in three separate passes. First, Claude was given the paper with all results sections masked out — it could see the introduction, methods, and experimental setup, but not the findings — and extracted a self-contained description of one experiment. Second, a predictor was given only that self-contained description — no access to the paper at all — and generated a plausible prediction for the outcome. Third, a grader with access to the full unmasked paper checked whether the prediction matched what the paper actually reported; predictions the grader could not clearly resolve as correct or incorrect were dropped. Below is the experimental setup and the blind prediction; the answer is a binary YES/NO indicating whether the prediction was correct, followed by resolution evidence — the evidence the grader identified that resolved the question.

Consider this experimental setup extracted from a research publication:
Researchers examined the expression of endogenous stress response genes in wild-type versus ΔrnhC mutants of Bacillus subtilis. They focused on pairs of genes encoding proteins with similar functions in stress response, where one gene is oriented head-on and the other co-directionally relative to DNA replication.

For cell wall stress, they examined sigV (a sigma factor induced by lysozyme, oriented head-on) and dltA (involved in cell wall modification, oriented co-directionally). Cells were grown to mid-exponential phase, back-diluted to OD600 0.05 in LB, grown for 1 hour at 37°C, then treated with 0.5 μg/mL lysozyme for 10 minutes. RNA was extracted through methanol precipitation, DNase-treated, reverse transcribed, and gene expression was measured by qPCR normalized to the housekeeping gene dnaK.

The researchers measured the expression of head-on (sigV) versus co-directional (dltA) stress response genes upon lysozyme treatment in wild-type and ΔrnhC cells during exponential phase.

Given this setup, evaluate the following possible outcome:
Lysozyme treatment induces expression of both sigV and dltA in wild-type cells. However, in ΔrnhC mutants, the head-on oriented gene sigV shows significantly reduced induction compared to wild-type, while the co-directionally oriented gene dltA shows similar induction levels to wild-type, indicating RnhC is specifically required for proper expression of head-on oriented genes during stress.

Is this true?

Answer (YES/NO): NO